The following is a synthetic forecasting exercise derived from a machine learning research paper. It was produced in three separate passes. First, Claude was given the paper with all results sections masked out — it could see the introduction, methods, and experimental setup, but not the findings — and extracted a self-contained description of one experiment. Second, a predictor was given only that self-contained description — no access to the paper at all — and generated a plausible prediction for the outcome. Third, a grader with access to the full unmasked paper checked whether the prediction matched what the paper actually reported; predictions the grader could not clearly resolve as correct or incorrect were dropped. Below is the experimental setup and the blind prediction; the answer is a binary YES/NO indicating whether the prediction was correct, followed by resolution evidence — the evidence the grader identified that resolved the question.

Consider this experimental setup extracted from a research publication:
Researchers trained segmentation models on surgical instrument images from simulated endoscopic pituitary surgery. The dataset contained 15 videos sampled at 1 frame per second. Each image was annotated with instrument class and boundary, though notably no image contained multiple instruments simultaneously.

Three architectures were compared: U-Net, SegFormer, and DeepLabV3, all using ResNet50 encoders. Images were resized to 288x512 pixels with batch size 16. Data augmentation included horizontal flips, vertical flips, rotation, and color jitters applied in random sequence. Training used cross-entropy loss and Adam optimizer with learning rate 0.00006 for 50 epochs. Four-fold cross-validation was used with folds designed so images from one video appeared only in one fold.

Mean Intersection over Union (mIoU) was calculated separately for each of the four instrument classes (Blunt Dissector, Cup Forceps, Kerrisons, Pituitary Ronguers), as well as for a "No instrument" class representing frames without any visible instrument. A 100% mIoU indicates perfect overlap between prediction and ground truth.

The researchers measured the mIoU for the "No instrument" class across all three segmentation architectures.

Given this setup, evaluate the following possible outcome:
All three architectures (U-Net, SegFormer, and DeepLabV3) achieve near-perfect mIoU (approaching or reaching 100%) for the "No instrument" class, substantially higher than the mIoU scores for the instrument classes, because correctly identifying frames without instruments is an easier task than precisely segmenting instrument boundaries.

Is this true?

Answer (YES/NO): YES